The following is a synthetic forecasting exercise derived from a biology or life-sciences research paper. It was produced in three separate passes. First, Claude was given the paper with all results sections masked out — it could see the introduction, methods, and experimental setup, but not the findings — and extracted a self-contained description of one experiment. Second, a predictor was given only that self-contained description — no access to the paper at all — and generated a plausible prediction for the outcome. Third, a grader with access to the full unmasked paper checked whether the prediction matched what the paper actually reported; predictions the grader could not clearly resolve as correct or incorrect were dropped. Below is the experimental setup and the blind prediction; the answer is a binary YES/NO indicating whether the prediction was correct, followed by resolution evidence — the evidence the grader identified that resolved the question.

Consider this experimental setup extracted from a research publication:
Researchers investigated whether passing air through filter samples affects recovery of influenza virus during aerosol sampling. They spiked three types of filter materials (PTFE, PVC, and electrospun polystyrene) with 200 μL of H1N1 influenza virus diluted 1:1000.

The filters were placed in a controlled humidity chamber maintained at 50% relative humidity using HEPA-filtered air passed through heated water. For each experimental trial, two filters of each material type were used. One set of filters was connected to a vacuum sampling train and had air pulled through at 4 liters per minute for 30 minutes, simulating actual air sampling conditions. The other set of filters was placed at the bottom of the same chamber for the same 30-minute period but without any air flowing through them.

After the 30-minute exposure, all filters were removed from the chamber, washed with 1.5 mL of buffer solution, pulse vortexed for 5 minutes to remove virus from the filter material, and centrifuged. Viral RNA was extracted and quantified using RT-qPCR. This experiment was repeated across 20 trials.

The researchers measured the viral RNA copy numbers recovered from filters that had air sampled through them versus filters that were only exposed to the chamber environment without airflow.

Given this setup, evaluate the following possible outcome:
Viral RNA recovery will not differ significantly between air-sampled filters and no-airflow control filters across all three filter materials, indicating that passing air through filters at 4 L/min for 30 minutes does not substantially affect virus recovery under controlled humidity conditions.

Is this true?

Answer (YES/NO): YES